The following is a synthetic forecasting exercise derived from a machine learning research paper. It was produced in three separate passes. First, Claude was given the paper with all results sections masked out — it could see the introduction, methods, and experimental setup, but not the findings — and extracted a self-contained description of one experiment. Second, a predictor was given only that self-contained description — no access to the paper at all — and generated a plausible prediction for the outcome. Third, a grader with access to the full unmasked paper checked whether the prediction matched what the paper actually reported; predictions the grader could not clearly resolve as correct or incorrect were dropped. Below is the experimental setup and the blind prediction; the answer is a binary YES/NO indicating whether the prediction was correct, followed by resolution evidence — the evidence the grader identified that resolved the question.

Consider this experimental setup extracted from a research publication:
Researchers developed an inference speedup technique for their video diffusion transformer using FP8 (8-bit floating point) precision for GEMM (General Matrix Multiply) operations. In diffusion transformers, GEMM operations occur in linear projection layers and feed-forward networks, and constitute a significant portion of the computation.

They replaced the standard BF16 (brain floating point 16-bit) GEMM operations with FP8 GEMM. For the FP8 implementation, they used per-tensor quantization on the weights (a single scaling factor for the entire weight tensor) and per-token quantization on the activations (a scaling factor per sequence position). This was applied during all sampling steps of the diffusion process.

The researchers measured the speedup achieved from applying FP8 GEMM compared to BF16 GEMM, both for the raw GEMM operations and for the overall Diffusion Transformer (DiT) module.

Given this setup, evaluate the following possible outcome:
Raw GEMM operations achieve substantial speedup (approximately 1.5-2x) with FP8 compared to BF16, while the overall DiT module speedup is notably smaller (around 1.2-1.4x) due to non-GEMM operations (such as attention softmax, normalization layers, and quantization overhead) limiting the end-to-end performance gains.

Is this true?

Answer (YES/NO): NO